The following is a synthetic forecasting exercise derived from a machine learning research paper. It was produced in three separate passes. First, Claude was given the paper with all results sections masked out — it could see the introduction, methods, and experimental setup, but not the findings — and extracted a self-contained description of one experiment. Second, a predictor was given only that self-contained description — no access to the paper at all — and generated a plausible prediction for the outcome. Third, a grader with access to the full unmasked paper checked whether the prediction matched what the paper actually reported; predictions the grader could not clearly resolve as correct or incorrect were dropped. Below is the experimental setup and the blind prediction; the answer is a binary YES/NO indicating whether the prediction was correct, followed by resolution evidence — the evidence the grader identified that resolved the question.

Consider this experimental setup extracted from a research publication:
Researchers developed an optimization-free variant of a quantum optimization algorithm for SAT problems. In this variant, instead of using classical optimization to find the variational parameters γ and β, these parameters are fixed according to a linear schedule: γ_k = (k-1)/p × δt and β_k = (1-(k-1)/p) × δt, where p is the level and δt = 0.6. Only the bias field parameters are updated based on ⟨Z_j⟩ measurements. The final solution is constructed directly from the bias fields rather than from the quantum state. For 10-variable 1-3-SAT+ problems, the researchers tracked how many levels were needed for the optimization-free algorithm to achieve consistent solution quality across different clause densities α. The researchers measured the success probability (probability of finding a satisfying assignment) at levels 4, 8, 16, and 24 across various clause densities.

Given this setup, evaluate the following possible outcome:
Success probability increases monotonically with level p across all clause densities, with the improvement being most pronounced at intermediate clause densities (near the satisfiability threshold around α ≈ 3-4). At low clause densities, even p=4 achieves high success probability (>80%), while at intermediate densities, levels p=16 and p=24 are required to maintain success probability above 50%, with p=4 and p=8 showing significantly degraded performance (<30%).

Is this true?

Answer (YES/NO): NO